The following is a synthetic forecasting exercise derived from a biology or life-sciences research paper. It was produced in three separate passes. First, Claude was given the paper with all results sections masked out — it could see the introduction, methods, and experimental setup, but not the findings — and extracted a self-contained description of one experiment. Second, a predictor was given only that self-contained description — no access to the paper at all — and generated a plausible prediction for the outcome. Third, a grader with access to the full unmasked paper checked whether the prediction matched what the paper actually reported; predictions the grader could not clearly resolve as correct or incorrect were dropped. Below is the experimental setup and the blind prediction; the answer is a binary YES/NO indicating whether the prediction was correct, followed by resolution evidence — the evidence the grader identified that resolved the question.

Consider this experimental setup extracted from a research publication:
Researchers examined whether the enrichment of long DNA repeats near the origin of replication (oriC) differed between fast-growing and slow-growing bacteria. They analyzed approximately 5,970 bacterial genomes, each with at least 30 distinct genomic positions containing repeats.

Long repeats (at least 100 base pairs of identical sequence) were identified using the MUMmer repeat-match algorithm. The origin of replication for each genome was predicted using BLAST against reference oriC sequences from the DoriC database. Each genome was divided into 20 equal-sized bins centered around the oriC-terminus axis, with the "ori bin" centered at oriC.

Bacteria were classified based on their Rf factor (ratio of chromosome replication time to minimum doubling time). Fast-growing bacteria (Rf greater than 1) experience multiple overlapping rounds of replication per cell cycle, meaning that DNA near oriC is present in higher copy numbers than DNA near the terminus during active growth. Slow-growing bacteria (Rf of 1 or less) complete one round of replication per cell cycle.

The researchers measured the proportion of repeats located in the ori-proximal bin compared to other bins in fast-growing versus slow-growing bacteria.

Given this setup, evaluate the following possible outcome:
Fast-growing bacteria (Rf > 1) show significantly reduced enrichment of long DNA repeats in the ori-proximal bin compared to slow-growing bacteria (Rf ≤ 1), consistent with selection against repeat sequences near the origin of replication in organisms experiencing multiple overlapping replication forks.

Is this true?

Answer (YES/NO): NO